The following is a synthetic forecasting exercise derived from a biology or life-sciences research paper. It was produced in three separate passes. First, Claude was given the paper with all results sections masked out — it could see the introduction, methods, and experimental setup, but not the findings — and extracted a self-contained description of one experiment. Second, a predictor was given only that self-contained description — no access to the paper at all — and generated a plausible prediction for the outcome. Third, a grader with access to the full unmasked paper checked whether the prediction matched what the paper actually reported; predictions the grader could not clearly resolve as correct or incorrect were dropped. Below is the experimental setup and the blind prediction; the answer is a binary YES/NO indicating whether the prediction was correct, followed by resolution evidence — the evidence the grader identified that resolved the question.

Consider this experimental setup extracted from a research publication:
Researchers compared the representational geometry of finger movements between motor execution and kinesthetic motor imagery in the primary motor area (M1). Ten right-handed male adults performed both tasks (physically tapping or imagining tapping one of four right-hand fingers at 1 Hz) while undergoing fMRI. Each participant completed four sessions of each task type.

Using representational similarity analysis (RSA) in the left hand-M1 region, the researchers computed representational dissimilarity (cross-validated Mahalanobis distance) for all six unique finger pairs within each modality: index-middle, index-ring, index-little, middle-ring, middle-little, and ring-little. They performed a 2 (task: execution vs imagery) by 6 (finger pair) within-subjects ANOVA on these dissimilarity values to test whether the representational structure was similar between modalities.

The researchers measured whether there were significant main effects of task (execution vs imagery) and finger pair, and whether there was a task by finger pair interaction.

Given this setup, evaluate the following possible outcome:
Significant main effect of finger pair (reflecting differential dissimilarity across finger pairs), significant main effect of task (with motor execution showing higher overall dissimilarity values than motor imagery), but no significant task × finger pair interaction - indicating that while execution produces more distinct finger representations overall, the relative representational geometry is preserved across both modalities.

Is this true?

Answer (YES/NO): NO